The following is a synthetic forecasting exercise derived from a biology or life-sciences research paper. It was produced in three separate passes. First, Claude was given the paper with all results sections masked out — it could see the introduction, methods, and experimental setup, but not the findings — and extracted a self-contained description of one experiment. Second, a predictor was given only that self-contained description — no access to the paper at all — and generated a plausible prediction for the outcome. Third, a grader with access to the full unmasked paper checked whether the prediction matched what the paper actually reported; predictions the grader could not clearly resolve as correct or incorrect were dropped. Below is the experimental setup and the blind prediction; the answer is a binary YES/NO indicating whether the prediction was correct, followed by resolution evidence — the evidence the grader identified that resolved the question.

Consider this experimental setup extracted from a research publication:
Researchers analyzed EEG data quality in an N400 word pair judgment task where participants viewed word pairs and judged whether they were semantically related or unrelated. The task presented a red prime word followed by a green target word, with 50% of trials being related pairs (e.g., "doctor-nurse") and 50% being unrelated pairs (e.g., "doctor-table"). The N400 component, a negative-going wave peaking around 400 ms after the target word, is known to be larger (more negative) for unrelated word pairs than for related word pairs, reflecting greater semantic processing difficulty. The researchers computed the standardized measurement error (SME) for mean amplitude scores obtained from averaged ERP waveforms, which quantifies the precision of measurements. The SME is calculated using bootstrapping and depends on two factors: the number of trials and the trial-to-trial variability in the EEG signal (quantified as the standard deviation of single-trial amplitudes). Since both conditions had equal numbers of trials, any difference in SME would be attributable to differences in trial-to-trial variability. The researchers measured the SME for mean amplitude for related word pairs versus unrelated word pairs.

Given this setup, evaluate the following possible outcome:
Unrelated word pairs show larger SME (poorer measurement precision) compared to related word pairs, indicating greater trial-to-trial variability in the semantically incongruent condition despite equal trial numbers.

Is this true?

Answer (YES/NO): NO